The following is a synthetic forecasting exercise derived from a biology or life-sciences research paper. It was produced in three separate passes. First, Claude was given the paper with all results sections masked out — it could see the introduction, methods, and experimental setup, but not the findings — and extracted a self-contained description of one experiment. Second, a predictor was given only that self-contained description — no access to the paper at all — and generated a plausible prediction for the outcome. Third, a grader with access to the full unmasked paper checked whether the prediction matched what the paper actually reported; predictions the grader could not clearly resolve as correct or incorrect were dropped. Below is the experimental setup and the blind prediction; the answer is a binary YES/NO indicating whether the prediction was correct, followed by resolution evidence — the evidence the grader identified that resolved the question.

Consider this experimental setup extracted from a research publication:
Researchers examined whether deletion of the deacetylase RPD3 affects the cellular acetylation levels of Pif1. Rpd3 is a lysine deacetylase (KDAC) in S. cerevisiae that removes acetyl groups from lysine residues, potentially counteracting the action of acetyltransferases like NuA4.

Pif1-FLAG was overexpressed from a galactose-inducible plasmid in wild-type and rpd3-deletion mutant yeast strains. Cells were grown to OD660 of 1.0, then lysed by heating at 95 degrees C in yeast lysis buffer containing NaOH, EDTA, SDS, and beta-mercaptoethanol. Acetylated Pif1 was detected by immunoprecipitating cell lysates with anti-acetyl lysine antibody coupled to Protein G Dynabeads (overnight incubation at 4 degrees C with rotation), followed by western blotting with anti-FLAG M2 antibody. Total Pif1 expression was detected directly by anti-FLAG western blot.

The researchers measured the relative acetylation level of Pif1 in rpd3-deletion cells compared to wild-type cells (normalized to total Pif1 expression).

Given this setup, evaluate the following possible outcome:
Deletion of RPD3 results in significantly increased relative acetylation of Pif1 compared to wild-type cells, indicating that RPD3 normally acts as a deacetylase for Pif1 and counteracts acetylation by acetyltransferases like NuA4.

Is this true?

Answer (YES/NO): YES